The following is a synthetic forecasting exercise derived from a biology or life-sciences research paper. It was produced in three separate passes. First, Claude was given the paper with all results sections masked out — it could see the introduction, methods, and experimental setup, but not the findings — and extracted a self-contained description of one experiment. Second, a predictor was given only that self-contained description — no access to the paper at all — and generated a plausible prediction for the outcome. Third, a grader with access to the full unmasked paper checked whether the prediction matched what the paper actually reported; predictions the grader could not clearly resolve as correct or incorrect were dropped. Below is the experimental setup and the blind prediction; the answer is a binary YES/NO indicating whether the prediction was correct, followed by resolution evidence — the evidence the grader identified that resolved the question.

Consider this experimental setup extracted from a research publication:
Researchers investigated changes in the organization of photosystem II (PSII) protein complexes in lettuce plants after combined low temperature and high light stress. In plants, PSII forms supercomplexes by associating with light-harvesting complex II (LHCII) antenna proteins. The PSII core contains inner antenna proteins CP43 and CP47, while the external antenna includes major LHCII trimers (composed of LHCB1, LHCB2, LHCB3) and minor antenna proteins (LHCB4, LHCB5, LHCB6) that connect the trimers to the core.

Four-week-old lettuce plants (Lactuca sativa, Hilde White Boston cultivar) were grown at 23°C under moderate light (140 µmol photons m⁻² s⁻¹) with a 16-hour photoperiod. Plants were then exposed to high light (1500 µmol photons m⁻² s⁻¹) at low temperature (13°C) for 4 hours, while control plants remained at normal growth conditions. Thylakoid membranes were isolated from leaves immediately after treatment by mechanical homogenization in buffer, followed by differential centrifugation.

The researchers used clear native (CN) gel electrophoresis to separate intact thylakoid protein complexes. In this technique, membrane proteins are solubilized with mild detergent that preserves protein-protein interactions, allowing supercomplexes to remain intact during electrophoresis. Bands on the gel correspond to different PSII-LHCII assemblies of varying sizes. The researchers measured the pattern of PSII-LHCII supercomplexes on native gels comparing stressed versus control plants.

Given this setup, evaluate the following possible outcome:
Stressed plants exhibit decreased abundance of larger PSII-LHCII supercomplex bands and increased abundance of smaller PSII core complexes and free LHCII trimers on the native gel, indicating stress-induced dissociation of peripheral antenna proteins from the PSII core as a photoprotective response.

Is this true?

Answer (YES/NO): NO